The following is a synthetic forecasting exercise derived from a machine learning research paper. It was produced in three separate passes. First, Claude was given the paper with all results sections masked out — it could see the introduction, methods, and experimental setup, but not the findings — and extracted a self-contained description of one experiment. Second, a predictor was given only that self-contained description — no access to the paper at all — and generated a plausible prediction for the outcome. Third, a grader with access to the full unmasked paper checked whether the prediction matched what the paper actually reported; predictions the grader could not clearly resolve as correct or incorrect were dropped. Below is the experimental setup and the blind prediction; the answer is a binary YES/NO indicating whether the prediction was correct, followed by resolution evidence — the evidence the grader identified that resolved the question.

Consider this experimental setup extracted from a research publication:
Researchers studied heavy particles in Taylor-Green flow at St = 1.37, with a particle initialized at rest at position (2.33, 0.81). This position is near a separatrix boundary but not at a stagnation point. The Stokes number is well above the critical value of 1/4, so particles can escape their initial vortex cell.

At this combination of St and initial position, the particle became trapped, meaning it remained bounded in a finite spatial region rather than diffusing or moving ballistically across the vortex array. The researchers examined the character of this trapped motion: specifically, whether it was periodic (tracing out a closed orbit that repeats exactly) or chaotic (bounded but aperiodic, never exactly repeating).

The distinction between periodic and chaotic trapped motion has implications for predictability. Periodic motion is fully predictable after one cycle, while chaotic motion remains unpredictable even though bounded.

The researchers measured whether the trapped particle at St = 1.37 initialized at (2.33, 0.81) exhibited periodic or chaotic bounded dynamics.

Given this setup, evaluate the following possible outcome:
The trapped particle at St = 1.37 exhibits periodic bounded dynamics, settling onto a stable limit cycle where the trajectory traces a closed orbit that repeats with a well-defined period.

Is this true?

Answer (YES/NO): NO